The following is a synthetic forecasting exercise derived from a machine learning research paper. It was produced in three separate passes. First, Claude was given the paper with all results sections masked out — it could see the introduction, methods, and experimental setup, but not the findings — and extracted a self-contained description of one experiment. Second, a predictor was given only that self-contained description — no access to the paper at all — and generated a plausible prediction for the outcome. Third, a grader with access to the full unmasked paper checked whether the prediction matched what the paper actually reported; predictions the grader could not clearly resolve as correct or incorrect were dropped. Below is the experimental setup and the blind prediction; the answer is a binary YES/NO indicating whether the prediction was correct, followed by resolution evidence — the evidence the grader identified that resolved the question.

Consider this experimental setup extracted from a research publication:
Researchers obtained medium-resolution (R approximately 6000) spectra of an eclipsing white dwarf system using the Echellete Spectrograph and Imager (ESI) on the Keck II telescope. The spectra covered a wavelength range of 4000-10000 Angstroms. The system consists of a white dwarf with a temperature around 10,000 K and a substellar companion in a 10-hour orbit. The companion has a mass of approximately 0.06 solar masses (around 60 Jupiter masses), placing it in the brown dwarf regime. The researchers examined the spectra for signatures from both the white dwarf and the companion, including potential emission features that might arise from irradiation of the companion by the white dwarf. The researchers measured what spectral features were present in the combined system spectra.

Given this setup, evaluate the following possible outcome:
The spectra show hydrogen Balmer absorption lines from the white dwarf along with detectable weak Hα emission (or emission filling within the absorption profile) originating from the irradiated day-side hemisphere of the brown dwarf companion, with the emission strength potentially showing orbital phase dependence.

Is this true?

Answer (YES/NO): NO